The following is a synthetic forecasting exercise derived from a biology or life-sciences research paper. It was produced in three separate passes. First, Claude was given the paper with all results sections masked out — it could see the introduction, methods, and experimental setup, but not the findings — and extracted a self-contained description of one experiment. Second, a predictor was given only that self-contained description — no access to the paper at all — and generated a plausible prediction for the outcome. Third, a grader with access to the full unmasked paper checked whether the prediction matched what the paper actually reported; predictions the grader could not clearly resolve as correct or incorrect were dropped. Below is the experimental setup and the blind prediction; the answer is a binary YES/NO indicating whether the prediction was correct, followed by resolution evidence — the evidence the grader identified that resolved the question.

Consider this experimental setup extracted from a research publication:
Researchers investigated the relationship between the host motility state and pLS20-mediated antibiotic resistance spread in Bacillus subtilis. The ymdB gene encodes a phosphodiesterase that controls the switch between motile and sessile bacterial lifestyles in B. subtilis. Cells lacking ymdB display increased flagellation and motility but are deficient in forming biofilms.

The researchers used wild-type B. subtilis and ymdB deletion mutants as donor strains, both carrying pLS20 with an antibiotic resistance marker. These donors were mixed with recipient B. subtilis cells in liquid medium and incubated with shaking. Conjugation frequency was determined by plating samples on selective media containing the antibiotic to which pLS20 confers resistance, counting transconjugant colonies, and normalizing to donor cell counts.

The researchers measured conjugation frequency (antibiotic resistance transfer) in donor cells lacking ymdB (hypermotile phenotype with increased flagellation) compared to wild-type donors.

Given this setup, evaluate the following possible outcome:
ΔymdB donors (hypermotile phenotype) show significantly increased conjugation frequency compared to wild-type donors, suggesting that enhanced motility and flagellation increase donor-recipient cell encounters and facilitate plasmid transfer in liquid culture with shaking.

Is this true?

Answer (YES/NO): YES